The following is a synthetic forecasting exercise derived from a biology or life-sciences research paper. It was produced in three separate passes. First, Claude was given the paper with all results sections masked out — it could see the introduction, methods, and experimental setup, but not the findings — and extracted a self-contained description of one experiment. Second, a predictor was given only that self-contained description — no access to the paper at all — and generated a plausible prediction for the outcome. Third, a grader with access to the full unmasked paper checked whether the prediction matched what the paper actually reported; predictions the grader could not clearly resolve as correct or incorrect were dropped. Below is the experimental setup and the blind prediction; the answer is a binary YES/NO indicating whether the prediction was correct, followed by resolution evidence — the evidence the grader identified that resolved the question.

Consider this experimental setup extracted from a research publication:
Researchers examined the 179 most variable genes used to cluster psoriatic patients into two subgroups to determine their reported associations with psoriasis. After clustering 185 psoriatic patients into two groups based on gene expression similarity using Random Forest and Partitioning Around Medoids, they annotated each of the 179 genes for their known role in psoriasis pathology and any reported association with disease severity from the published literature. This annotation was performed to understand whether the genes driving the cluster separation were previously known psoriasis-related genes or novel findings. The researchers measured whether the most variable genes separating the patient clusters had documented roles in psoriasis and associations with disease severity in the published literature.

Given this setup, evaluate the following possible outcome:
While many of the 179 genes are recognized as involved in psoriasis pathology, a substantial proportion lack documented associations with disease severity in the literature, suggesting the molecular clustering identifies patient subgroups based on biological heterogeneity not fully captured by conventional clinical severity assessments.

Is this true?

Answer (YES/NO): YES